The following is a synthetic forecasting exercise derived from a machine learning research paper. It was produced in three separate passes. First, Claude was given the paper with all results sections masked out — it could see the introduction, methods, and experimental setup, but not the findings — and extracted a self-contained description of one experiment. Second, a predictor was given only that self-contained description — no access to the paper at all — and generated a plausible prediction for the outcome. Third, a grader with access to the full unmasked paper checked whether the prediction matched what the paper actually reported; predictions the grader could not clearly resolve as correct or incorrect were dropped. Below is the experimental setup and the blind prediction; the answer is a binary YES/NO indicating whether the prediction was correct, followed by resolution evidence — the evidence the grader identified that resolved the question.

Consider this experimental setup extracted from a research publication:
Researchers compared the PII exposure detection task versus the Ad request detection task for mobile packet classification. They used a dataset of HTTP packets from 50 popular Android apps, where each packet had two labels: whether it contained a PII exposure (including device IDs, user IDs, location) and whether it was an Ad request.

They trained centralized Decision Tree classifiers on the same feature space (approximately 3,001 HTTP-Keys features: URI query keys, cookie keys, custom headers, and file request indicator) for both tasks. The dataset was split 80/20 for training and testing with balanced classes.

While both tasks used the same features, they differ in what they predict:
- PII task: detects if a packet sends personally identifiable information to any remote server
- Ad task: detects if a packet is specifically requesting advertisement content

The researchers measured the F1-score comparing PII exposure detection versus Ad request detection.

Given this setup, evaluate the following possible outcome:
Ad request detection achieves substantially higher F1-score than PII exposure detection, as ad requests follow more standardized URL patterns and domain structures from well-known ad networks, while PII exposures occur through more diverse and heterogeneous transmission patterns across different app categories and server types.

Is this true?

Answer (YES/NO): NO